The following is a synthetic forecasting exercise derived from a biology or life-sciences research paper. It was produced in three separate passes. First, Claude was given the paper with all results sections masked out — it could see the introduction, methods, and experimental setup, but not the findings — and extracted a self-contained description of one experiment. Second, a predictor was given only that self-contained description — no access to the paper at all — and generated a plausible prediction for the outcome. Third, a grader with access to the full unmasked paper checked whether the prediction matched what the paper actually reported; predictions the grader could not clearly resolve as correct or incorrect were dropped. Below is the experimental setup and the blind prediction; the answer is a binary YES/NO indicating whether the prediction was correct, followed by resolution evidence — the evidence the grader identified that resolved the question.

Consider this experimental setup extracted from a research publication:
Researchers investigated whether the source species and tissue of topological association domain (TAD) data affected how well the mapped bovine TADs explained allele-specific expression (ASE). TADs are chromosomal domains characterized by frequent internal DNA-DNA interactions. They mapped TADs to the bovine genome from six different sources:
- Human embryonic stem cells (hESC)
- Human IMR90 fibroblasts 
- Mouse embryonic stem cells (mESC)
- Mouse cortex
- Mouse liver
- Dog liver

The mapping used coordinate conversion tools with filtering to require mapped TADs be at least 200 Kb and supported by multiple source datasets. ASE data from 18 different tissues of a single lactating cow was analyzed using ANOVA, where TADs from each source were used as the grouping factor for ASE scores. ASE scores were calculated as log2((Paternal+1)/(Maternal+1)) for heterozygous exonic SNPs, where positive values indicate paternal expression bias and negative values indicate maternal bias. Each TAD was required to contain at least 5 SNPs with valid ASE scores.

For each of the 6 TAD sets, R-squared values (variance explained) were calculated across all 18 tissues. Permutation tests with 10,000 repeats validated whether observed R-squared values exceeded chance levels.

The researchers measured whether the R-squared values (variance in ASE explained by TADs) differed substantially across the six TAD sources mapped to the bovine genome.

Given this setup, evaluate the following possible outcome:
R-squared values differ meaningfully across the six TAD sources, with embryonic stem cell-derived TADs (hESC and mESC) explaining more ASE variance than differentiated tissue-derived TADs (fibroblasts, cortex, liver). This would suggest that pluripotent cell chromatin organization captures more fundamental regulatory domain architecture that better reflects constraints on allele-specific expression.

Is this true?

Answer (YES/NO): NO